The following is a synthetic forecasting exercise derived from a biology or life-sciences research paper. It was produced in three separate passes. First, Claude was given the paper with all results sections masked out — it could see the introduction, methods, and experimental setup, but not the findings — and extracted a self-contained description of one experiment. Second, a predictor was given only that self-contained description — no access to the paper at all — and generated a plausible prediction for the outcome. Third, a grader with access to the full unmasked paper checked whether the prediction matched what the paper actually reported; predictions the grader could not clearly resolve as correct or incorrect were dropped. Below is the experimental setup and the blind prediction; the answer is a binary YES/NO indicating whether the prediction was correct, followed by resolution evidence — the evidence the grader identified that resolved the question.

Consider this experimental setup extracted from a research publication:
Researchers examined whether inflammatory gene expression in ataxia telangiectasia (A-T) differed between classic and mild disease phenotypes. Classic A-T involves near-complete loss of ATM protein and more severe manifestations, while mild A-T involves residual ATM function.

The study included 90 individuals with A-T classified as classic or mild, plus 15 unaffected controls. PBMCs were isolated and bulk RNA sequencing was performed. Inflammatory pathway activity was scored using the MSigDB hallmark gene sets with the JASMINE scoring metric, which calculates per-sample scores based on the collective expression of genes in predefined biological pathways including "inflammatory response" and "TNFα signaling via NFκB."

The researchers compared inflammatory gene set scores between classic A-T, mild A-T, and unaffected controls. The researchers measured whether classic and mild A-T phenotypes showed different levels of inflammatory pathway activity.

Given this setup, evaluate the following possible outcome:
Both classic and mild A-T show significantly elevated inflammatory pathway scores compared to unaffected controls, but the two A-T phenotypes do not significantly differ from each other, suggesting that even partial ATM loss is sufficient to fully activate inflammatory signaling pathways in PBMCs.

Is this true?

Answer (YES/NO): NO